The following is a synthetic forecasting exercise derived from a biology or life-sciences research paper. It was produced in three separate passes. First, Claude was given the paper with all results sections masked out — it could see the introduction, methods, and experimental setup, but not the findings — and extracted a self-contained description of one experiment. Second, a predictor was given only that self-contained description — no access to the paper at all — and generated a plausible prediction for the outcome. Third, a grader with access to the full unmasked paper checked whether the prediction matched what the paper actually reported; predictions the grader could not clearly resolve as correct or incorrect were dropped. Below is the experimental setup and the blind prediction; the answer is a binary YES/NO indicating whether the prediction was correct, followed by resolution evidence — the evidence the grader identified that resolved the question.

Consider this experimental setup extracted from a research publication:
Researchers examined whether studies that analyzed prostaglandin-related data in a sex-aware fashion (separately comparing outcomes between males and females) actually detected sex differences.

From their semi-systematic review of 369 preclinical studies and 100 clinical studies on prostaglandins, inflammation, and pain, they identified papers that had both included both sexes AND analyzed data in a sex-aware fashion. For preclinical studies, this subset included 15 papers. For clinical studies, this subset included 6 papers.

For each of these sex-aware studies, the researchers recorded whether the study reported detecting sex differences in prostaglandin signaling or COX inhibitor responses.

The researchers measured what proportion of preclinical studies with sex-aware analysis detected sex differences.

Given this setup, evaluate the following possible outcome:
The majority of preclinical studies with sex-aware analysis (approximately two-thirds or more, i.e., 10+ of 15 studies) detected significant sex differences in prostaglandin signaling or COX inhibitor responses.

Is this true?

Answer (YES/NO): YES